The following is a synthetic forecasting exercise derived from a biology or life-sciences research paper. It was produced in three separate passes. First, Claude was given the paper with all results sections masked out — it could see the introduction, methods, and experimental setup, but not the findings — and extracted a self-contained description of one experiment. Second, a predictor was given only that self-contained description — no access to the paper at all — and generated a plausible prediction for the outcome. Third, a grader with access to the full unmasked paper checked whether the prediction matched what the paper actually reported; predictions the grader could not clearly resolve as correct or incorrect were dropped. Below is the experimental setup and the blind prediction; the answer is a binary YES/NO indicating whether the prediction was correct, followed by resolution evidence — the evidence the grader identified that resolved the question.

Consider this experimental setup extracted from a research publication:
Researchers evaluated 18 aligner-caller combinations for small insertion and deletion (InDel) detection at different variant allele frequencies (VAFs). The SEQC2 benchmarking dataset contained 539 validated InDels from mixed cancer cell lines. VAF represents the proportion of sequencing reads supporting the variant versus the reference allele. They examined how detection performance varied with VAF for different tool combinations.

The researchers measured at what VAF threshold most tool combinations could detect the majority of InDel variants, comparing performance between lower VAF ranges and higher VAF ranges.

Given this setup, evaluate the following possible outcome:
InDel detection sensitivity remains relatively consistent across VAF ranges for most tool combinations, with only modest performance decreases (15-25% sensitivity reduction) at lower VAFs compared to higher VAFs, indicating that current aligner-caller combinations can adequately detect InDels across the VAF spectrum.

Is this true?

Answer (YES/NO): NO